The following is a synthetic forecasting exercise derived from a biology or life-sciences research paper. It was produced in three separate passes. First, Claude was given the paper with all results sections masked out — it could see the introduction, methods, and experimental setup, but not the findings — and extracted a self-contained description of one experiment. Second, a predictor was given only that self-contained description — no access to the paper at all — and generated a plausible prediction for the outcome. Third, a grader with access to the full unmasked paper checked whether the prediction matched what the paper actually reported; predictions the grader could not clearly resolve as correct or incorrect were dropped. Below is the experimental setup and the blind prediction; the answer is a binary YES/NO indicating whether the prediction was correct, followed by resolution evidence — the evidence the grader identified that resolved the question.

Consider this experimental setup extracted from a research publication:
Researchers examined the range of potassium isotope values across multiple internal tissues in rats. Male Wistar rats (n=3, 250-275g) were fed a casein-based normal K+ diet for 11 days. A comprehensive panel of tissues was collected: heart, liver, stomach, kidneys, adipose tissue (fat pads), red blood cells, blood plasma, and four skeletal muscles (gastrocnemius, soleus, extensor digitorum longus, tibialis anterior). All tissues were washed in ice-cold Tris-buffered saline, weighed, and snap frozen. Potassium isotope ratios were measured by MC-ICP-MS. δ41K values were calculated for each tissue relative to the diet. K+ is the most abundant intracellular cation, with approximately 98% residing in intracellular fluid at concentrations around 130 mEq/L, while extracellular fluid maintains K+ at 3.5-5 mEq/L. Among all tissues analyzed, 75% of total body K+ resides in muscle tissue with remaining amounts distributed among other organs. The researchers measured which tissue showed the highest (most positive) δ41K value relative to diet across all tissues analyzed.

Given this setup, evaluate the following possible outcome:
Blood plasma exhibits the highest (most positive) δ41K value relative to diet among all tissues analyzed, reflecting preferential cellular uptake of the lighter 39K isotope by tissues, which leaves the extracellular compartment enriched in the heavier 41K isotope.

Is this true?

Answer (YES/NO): NO